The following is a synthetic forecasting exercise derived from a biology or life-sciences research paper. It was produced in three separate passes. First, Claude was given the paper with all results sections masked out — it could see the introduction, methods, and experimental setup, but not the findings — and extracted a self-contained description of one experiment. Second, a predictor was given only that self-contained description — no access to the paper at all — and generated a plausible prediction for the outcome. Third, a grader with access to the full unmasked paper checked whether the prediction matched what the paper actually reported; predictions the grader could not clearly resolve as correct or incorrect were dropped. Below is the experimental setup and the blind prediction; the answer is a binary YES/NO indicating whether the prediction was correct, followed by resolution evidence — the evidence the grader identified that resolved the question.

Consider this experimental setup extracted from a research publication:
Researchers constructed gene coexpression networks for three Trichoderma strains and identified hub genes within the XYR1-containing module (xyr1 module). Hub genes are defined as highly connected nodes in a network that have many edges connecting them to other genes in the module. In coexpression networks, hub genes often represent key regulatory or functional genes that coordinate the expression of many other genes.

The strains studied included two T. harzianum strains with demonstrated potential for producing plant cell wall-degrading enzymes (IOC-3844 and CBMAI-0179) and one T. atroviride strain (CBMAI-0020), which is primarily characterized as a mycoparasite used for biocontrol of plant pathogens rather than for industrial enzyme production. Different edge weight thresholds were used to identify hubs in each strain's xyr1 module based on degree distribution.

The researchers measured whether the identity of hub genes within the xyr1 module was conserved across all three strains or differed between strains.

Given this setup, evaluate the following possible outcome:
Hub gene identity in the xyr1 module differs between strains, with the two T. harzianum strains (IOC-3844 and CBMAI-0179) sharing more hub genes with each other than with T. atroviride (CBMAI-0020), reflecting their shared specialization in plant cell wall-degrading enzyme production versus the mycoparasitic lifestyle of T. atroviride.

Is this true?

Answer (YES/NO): NO